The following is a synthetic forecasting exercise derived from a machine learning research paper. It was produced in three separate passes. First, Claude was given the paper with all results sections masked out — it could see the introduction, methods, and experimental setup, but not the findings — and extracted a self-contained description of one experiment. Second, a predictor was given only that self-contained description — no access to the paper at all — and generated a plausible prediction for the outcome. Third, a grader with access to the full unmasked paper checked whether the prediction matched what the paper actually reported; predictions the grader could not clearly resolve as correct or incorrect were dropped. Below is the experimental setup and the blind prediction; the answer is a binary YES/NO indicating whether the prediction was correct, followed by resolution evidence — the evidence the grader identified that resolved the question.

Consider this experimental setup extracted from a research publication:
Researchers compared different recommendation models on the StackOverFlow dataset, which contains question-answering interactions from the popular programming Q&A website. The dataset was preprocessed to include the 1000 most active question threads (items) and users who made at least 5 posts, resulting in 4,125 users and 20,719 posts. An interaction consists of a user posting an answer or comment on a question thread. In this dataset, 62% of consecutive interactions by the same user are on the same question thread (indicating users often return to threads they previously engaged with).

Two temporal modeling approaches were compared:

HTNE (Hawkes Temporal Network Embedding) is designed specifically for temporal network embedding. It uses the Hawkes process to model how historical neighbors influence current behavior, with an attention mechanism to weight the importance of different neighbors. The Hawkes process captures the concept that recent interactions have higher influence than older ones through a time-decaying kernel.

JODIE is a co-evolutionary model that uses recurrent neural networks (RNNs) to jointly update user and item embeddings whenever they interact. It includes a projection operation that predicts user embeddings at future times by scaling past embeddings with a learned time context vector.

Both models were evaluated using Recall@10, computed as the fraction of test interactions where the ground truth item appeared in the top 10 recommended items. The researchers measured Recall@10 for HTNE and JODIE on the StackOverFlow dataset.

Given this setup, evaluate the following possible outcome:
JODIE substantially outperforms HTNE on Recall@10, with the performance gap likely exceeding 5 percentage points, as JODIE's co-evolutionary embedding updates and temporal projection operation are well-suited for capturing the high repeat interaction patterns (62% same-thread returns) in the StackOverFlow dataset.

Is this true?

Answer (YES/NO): NO